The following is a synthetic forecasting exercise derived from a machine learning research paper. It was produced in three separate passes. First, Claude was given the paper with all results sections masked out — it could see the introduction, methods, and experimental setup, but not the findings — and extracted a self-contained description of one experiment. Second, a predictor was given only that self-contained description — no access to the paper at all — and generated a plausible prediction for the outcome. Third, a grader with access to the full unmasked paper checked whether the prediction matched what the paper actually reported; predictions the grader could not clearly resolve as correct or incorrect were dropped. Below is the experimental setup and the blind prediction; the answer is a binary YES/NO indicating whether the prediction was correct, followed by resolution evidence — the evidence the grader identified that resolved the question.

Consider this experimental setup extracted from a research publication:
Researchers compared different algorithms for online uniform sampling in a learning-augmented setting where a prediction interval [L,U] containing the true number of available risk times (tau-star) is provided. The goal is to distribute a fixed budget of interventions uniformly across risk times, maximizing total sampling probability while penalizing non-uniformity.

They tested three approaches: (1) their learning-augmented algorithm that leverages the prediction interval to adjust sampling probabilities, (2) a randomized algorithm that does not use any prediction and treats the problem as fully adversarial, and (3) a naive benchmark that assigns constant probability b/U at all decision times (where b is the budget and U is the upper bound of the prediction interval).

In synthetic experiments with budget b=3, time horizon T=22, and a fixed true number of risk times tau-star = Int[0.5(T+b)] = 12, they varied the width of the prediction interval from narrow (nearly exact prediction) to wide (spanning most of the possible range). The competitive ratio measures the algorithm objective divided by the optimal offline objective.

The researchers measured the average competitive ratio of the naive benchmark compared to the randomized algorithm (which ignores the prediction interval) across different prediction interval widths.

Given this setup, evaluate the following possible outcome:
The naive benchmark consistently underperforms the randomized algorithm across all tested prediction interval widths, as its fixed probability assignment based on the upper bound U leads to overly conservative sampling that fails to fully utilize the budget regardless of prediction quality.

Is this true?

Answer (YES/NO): NO